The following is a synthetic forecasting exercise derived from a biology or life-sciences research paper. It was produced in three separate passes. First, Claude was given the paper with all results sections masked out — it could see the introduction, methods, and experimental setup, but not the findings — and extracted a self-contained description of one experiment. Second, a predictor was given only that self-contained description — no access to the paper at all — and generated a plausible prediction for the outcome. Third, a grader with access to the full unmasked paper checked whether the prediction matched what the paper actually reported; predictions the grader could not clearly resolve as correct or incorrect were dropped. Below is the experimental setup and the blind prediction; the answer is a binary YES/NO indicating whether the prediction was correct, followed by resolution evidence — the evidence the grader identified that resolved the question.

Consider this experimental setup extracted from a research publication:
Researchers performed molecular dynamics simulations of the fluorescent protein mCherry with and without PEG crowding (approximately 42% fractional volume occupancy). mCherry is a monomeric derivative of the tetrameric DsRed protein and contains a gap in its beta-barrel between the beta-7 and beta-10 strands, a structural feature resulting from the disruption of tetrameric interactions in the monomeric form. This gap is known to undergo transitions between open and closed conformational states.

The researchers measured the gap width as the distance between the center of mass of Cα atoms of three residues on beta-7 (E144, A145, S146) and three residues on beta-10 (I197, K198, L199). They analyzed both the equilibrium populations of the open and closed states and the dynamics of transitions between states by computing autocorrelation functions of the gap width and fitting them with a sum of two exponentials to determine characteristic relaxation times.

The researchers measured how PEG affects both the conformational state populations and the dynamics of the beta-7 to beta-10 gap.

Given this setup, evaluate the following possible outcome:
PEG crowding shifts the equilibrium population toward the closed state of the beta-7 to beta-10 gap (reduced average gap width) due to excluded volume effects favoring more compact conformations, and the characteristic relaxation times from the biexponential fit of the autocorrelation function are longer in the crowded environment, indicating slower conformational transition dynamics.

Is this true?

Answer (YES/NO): NO